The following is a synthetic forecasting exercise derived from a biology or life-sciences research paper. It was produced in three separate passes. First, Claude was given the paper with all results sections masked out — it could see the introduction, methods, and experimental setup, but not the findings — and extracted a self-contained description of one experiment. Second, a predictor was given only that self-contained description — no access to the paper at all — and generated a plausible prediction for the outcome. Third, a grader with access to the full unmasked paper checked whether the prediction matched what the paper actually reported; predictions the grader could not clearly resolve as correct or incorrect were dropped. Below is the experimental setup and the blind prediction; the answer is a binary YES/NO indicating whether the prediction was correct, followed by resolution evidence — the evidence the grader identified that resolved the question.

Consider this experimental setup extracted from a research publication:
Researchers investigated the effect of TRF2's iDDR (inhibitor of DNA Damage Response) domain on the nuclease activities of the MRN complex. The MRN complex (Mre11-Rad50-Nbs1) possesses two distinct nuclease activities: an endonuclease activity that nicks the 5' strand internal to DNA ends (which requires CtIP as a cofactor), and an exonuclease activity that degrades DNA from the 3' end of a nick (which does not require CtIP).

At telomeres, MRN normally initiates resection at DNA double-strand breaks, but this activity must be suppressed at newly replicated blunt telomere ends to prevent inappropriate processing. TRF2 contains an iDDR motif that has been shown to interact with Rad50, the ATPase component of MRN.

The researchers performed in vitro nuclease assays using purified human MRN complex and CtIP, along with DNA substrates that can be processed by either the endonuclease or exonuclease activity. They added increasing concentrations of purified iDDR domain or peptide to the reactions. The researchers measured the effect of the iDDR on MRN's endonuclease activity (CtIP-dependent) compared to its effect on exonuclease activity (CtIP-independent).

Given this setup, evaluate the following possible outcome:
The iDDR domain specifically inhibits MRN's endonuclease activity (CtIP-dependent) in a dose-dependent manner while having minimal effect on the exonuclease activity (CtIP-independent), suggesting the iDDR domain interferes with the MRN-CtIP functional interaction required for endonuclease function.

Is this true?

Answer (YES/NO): YES